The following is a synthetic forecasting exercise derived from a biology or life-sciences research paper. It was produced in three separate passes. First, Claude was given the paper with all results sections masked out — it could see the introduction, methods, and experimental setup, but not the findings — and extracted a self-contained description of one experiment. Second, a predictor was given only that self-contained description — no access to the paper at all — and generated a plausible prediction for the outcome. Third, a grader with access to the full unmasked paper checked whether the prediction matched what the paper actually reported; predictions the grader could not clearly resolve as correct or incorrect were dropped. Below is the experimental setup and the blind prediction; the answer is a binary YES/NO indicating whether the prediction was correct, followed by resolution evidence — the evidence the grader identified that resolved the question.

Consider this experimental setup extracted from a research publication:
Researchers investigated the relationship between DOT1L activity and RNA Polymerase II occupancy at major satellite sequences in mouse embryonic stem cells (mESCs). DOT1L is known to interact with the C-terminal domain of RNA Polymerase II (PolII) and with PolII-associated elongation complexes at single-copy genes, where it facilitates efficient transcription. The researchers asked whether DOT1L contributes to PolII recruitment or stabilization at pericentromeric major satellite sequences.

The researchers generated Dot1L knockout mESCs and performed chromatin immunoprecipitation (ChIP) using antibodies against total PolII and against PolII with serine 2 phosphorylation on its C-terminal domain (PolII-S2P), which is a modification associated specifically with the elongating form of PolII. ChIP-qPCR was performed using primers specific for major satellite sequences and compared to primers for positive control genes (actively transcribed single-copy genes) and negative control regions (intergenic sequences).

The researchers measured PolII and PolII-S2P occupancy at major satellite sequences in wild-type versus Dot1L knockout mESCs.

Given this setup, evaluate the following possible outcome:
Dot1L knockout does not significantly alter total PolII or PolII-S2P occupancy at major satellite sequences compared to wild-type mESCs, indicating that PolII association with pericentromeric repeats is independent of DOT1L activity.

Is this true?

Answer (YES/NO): NO